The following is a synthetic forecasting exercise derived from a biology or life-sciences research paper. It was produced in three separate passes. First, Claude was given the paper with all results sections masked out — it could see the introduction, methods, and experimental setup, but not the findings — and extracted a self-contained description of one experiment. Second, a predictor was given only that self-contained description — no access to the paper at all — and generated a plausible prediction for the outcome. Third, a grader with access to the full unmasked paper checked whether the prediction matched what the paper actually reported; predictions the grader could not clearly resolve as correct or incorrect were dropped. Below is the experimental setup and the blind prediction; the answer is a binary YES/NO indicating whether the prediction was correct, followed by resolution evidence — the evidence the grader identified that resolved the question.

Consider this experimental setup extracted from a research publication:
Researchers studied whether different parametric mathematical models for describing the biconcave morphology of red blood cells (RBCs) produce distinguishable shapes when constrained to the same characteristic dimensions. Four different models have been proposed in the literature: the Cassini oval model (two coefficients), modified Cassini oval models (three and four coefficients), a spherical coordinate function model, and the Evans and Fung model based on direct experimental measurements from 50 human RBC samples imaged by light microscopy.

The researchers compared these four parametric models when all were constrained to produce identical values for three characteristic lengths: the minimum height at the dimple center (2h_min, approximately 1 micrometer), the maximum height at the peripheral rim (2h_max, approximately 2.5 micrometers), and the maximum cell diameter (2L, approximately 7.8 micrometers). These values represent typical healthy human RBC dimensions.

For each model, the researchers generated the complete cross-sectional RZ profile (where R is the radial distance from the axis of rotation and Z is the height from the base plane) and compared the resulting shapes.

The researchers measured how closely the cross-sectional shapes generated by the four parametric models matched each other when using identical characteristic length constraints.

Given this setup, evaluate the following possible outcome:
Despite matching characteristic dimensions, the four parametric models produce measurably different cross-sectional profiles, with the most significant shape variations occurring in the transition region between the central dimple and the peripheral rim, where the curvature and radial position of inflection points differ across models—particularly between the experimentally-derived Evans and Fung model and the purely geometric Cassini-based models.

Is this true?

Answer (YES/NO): NO